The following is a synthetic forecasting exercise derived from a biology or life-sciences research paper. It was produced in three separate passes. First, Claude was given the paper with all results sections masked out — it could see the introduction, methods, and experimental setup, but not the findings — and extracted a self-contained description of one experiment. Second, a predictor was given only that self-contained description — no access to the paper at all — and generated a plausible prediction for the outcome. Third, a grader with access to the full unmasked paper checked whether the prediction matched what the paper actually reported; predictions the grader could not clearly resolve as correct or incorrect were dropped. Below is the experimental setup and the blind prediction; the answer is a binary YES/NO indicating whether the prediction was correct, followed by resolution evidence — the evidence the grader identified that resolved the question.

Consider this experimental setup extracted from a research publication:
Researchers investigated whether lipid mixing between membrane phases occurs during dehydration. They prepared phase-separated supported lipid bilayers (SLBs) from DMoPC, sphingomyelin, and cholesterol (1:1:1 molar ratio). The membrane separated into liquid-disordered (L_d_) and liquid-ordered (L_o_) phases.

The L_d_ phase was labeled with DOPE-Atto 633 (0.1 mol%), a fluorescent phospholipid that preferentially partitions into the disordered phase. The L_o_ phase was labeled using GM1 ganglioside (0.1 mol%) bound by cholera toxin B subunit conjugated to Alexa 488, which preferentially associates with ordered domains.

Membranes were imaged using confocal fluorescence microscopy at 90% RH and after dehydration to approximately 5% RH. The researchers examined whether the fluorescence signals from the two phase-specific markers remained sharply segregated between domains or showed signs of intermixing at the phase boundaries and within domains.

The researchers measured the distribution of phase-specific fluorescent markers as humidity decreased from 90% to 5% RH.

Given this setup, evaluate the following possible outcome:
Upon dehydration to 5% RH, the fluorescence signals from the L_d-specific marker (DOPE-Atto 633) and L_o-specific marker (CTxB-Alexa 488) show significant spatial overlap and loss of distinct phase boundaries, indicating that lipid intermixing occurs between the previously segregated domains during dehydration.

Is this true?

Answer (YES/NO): NO